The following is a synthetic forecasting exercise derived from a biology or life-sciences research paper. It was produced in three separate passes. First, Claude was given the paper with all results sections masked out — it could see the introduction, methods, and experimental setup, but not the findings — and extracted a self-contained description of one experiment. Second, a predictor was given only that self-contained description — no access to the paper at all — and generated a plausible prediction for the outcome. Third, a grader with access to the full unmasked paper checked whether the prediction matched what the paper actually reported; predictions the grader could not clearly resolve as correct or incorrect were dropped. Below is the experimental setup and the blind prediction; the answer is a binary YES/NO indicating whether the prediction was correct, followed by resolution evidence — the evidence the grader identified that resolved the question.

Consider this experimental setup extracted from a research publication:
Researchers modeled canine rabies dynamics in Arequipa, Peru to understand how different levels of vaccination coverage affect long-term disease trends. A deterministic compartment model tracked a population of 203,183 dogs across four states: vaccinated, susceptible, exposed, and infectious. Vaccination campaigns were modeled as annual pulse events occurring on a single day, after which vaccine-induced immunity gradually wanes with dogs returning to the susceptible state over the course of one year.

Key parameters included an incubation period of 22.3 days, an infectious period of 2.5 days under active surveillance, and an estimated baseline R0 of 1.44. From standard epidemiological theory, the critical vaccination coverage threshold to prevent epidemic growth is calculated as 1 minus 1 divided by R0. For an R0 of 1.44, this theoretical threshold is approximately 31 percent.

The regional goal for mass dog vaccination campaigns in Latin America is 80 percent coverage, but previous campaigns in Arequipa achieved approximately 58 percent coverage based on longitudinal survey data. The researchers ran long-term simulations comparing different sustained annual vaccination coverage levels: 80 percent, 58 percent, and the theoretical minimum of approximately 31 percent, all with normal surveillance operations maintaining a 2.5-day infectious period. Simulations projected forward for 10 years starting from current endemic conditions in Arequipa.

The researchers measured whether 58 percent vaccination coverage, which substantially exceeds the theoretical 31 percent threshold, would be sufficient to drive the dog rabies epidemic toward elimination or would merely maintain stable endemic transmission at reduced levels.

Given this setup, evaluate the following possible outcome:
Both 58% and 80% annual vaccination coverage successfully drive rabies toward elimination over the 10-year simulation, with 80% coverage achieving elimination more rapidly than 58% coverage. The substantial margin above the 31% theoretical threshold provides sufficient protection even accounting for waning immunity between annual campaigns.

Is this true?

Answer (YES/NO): NO